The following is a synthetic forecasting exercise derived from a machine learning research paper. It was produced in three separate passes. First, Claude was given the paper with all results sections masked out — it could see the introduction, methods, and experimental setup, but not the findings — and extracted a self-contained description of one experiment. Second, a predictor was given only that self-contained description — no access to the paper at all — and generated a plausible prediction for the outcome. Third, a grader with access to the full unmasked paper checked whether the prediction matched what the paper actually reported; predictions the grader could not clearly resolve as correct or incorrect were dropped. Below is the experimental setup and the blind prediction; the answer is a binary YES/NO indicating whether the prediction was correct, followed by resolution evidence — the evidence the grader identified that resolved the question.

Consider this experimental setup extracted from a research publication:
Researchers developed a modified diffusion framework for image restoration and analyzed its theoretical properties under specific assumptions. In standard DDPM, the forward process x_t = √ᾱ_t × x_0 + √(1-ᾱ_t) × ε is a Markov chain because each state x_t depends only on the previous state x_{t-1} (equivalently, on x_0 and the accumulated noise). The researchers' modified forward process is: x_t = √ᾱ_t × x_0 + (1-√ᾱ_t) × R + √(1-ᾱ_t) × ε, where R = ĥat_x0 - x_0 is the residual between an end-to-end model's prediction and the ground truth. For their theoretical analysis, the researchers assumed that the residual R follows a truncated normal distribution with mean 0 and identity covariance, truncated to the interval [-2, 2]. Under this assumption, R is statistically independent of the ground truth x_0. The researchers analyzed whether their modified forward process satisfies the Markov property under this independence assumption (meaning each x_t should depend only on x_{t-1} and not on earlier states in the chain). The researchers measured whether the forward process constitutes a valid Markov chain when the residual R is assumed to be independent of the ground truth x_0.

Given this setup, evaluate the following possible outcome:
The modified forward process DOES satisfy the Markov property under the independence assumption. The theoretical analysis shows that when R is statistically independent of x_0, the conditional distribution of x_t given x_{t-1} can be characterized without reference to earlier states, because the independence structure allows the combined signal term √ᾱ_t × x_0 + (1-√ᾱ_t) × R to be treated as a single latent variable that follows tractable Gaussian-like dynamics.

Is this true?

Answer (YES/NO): YES